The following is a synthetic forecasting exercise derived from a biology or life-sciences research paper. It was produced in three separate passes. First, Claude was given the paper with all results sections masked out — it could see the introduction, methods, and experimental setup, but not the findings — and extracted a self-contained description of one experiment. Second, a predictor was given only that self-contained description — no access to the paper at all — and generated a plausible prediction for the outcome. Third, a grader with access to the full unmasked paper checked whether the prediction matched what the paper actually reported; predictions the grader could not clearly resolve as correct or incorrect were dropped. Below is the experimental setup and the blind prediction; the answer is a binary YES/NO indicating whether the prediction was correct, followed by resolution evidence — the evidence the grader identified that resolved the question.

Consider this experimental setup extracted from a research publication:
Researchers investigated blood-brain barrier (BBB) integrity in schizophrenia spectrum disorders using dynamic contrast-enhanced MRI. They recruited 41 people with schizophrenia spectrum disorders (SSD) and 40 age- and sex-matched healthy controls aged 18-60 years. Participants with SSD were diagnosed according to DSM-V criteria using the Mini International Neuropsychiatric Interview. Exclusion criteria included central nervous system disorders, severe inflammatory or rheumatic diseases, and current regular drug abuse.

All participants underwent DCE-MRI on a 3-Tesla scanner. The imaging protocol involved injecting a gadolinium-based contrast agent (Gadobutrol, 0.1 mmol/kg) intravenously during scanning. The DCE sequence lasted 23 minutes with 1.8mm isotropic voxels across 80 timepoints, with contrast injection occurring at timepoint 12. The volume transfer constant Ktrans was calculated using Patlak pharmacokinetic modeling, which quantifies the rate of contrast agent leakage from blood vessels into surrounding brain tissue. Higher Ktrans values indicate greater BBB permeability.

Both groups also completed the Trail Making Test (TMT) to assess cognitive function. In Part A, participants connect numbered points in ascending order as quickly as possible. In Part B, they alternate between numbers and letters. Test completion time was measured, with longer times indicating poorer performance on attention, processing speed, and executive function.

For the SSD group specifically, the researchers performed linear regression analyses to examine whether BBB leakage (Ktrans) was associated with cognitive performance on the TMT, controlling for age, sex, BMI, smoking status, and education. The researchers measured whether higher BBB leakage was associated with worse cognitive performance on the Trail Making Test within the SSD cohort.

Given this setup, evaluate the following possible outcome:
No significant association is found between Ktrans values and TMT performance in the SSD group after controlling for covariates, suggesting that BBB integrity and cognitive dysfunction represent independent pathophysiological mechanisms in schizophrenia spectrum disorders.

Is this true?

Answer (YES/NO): YES